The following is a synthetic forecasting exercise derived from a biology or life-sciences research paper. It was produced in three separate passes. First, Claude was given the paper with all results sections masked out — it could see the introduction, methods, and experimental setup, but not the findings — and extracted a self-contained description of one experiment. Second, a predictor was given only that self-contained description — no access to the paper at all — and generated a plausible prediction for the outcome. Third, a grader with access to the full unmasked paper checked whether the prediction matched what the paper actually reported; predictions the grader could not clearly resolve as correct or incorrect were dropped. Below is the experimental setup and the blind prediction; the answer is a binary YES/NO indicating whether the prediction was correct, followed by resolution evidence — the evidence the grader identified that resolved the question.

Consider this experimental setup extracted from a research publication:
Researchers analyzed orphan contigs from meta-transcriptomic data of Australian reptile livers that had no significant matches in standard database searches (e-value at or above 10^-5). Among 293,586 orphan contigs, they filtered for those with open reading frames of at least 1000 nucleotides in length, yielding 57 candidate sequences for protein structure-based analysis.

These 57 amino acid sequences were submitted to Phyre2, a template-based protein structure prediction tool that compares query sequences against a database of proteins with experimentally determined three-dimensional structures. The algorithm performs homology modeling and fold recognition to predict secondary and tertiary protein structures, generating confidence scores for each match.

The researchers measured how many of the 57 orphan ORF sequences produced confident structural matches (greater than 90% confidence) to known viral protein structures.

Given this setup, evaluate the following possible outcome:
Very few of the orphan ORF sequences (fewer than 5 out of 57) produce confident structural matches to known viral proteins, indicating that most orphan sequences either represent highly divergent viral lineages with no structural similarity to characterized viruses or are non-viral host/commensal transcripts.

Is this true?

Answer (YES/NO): YES